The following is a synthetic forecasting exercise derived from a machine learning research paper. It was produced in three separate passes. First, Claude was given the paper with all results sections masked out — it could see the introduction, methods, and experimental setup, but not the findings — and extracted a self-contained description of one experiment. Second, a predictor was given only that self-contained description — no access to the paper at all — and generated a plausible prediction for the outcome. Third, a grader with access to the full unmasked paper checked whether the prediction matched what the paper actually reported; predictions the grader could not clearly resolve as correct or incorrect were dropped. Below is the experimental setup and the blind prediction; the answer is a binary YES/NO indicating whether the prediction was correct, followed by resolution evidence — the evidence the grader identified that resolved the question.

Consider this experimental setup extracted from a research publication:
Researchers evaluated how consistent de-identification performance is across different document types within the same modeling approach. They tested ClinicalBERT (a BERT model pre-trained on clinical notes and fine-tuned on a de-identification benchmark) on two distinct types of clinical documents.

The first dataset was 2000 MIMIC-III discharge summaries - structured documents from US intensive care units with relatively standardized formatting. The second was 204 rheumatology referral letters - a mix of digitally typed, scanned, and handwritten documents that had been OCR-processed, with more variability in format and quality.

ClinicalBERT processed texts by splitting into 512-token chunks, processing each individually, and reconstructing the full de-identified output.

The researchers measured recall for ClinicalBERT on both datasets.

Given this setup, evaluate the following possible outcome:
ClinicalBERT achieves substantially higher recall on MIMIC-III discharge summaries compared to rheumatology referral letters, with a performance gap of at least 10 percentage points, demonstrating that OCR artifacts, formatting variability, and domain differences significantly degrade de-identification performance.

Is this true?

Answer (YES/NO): NO